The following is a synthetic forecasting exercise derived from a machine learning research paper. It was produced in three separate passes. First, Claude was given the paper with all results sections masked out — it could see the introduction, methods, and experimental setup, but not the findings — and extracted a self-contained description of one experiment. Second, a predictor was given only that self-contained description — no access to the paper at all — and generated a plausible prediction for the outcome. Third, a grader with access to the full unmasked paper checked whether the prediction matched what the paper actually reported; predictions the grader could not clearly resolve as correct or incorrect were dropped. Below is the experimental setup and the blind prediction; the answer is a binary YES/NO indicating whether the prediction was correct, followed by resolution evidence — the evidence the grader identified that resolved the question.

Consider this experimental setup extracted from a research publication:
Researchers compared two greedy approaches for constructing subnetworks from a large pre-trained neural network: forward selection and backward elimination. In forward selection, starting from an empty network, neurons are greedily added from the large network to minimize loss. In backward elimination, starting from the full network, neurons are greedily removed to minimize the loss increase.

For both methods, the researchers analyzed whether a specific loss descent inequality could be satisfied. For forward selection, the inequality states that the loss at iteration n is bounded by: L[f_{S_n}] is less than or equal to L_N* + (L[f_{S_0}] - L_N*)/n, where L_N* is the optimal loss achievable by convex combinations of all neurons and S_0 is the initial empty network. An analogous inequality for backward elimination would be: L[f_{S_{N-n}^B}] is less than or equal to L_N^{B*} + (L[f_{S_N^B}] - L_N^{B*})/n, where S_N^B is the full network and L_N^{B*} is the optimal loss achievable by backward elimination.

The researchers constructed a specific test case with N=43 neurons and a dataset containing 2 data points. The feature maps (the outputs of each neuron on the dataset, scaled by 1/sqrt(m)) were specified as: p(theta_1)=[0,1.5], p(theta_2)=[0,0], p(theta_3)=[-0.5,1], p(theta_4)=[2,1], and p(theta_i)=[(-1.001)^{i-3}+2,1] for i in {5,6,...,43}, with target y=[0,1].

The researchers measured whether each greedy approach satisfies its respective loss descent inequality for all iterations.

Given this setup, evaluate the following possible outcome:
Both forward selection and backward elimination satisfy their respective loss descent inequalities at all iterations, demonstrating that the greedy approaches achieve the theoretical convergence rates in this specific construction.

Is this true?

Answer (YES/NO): NO